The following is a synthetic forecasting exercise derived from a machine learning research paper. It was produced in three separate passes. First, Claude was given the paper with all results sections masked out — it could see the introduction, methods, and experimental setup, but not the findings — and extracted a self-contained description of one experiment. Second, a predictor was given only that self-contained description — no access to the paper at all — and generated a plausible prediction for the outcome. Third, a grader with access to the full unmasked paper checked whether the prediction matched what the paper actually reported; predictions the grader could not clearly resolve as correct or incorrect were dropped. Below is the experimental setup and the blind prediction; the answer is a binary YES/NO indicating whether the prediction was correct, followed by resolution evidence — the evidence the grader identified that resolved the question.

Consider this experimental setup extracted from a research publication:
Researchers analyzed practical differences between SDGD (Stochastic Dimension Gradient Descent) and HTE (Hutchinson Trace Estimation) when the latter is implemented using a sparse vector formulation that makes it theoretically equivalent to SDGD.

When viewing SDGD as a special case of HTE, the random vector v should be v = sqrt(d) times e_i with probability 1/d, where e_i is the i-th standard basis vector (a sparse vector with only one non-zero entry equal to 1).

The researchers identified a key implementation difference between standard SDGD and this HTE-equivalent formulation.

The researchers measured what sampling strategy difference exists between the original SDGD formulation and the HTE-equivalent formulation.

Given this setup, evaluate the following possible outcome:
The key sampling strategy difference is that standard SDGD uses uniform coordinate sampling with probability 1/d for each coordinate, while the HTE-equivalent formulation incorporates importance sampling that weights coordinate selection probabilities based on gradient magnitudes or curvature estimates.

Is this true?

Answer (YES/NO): NO